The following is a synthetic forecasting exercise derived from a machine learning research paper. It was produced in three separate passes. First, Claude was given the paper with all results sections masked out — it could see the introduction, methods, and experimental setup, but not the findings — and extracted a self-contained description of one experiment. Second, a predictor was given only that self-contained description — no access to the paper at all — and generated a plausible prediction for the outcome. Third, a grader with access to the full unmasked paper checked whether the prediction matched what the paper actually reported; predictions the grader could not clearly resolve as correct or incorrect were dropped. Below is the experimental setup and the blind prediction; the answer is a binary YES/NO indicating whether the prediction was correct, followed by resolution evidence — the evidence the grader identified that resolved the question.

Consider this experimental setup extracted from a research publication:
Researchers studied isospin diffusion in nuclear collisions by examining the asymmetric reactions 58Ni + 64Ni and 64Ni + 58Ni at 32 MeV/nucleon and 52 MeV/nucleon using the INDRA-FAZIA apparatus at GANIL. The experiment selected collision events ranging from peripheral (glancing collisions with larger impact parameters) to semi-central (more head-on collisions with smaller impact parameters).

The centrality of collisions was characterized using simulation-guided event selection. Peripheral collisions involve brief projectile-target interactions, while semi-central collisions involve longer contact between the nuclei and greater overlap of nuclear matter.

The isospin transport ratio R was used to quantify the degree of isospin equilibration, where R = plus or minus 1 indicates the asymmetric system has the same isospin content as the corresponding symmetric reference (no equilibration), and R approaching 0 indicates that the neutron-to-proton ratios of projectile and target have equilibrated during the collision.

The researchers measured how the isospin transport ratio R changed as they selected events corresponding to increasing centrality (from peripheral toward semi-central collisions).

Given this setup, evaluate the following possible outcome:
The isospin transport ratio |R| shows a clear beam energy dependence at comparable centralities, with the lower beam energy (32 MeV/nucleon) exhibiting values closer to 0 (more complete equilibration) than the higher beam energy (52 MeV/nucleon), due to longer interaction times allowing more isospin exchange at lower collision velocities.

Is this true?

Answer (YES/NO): YES